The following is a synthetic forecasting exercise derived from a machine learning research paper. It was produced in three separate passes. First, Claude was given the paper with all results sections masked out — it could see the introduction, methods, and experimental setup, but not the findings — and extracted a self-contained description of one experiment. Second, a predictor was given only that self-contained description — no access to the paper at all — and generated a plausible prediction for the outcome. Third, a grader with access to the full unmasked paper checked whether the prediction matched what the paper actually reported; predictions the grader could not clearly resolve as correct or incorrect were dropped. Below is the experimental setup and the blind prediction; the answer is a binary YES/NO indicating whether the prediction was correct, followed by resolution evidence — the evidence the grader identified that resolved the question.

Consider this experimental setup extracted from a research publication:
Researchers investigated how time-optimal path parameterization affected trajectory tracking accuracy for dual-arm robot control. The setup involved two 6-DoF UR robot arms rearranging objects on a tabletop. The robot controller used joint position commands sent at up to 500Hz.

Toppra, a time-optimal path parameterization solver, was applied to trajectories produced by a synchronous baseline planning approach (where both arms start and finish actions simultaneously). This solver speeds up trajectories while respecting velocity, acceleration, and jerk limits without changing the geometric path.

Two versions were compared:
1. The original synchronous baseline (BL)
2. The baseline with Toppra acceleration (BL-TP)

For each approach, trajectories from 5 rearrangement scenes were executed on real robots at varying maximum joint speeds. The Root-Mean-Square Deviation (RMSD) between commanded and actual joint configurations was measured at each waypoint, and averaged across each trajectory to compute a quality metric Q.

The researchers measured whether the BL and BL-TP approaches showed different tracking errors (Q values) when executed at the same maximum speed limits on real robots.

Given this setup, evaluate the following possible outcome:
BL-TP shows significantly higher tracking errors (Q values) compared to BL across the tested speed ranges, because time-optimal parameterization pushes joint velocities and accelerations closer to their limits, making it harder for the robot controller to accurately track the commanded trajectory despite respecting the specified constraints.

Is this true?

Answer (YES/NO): NO